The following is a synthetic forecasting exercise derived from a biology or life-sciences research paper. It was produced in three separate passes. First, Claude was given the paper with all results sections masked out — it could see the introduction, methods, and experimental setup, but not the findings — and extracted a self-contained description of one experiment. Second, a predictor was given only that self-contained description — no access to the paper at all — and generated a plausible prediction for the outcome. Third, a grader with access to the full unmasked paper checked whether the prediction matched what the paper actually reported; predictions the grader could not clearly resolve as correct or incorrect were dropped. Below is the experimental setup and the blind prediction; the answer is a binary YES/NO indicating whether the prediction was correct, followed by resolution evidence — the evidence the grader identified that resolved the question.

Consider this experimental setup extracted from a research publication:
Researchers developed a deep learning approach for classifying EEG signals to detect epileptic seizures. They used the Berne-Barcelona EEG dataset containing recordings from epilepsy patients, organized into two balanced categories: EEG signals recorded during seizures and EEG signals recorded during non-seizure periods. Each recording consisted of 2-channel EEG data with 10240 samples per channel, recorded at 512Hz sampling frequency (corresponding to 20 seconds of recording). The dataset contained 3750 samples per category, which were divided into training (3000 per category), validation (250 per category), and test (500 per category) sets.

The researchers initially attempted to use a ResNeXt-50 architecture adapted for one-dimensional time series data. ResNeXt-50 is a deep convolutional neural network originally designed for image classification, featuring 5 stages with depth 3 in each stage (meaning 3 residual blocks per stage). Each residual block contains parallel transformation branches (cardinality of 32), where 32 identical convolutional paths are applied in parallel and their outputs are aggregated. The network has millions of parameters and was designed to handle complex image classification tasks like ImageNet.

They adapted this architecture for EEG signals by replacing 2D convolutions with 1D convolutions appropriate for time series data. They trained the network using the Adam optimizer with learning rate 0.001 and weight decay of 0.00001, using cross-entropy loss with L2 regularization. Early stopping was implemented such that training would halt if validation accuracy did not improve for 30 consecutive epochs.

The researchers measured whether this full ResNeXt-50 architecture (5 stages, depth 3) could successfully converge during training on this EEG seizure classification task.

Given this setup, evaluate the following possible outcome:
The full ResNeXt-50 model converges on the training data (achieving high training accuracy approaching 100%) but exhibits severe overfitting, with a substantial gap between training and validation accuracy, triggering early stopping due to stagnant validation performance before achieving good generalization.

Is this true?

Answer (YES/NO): NO